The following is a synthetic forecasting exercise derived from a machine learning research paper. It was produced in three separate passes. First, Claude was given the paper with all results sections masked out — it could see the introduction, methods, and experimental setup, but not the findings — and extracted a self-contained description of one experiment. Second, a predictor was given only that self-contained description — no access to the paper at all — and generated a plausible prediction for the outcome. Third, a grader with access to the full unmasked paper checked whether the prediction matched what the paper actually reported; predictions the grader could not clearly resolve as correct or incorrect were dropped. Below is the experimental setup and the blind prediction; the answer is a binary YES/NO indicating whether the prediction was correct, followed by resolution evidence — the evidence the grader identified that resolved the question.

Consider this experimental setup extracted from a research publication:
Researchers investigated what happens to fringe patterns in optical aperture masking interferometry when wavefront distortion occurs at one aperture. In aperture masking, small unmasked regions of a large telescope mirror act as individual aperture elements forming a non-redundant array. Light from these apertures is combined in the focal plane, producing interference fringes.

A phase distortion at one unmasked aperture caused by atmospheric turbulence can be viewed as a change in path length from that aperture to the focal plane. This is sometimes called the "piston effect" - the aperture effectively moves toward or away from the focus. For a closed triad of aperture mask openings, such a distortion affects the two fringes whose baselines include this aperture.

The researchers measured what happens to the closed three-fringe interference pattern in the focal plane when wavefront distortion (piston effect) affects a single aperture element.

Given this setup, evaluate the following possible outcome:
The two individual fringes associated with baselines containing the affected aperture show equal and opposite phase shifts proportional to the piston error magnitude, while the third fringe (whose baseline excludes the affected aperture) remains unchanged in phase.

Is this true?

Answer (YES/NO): YES